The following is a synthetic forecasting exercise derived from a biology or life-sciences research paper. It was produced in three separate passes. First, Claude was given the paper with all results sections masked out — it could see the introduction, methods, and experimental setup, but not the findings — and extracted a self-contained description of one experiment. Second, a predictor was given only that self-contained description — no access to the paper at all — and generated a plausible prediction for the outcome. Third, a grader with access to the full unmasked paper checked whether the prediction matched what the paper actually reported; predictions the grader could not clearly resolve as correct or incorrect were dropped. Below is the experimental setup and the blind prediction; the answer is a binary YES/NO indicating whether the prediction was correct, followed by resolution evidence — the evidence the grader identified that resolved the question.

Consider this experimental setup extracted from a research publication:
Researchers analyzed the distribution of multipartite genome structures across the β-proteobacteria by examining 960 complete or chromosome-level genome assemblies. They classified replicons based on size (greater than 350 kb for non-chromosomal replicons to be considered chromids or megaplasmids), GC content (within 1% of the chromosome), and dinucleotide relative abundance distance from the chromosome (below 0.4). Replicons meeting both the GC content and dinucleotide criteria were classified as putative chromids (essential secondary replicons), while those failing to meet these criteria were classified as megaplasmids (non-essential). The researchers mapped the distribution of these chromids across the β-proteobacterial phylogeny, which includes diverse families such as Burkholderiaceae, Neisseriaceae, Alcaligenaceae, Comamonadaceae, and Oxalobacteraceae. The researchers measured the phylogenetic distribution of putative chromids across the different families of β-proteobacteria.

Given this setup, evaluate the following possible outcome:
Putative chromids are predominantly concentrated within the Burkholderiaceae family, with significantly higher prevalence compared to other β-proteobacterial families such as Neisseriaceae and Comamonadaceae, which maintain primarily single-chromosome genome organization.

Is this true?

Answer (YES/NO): YES